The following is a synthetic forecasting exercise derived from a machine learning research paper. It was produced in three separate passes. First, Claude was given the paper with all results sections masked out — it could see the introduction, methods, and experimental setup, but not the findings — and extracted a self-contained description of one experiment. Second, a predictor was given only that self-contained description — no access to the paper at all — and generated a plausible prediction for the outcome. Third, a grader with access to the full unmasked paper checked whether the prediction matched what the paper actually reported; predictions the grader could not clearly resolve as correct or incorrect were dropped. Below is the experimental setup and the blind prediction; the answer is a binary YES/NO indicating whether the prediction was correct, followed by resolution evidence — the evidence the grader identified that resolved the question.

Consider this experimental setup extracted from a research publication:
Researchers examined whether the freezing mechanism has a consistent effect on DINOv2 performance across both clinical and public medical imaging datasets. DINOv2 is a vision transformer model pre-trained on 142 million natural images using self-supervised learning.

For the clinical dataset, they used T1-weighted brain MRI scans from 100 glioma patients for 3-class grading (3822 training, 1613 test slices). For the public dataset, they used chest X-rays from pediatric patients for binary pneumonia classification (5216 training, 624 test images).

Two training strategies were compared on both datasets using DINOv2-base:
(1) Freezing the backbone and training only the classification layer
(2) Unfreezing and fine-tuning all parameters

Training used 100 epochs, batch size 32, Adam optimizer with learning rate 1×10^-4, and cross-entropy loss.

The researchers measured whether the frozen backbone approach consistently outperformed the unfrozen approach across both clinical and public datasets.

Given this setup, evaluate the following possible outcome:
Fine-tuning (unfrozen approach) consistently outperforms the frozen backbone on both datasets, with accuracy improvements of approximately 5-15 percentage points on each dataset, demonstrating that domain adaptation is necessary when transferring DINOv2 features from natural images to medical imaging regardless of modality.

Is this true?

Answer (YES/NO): NO